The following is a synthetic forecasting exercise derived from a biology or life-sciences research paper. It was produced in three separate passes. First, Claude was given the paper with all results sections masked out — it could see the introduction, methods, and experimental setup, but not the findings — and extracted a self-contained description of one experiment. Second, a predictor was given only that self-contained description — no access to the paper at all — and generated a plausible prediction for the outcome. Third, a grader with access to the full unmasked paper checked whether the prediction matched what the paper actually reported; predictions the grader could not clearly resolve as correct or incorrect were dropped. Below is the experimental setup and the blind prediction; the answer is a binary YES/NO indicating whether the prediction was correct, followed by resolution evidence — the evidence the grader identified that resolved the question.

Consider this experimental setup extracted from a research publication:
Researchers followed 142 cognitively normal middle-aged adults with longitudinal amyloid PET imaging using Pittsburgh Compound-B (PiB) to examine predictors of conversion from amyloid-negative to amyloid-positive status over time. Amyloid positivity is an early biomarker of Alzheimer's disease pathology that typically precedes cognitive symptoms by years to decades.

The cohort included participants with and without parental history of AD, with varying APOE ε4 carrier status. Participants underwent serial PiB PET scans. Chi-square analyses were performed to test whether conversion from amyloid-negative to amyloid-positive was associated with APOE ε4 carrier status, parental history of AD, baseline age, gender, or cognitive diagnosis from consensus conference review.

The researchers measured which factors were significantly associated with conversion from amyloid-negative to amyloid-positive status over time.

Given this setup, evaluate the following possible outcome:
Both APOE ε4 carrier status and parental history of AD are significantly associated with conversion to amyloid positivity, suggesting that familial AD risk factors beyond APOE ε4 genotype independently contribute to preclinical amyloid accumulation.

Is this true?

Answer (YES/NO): NO